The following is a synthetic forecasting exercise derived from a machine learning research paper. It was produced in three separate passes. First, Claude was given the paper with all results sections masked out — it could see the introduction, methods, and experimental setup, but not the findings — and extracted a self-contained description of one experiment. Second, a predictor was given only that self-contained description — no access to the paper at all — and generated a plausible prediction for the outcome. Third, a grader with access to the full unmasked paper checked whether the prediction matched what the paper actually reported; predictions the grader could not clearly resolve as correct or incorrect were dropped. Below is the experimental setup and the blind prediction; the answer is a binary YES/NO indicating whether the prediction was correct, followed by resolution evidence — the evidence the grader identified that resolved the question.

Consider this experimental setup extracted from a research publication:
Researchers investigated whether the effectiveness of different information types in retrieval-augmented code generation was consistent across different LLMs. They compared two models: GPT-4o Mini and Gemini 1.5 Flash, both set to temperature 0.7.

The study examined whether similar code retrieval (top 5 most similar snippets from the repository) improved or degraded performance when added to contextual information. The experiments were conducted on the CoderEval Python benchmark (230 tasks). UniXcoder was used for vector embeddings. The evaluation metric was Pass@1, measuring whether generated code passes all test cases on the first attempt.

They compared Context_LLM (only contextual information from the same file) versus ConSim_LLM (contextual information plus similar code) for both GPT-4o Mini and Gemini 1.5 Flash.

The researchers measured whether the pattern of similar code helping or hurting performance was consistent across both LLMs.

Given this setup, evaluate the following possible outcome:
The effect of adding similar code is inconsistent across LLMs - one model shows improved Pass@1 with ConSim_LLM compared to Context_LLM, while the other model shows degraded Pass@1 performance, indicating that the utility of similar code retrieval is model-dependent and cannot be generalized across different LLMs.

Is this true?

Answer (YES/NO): NO